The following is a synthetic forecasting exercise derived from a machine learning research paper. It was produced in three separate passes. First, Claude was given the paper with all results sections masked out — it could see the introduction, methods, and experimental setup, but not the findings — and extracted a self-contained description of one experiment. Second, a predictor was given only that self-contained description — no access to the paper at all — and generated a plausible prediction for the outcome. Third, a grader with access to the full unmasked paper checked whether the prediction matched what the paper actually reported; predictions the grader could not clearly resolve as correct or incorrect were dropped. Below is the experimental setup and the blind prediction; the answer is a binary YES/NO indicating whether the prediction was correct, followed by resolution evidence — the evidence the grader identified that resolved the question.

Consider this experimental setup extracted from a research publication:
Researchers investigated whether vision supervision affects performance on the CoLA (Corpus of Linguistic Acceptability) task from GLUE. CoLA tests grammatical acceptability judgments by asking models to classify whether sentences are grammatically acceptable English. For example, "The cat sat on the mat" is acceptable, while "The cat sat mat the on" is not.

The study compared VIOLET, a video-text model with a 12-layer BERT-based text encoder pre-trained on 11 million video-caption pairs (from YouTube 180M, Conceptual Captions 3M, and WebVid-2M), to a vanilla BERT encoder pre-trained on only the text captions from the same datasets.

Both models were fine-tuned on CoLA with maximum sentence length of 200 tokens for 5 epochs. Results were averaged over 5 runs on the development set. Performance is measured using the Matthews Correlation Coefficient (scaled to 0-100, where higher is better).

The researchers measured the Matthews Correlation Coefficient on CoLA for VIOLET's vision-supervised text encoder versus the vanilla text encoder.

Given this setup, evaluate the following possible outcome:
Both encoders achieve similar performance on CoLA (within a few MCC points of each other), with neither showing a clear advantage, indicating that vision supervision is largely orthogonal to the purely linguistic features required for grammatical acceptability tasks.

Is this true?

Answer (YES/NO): NO